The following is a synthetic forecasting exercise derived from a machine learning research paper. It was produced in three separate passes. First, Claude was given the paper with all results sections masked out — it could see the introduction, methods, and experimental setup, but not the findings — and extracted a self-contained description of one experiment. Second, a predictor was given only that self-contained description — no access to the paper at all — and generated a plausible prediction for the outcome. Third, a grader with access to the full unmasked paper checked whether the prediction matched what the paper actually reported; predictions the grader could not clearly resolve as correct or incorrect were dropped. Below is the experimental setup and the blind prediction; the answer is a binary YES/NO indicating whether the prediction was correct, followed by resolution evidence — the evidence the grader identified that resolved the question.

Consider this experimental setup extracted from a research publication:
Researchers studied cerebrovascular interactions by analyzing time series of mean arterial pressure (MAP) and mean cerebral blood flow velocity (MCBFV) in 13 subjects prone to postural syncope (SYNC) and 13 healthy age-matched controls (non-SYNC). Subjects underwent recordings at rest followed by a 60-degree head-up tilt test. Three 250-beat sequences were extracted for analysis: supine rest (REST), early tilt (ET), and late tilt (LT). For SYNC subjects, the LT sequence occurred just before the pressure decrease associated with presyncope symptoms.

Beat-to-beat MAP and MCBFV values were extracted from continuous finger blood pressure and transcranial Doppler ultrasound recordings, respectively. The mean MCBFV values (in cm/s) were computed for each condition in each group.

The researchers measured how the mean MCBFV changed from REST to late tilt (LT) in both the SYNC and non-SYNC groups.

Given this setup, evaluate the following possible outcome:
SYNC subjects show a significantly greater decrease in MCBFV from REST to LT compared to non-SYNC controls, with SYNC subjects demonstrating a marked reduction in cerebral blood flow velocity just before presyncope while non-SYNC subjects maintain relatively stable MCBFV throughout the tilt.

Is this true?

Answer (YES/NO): NO